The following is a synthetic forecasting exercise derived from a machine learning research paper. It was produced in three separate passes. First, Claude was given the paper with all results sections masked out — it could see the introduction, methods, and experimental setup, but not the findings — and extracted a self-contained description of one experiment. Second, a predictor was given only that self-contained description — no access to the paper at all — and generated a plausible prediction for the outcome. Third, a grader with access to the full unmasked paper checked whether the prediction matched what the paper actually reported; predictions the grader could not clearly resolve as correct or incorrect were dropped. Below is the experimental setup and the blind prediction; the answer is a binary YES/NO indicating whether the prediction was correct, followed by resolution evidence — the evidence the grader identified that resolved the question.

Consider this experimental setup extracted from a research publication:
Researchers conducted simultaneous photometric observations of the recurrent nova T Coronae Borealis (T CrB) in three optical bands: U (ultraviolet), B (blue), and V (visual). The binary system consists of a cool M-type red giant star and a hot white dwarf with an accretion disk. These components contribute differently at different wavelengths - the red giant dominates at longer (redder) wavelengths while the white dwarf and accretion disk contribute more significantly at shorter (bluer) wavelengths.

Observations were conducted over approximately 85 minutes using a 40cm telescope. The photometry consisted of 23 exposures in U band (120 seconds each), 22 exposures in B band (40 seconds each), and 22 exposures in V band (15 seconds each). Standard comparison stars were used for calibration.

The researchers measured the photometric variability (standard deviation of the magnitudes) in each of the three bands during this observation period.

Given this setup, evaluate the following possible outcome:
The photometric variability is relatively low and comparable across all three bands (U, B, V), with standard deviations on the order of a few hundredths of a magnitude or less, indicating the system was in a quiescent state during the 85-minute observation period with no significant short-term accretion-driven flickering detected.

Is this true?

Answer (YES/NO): NO